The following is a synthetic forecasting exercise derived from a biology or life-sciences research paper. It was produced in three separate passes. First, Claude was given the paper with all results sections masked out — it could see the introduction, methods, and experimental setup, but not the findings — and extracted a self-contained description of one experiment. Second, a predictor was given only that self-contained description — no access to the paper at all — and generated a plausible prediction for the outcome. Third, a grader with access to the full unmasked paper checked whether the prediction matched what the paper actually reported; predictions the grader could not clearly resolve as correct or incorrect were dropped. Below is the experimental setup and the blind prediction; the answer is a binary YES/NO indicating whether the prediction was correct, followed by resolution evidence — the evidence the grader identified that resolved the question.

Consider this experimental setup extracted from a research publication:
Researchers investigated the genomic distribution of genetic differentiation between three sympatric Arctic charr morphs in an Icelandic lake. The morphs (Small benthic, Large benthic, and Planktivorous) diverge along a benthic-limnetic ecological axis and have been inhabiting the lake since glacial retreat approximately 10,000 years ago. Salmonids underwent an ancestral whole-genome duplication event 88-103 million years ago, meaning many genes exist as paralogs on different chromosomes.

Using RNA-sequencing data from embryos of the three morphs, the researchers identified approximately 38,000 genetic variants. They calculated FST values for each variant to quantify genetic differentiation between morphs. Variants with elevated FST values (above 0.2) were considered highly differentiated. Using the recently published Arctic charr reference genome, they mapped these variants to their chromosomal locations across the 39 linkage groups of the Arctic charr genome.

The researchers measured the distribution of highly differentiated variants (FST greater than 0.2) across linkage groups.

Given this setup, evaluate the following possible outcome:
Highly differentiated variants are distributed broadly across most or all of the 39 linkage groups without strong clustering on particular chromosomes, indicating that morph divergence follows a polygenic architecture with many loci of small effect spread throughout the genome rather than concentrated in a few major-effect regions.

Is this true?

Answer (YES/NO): YES